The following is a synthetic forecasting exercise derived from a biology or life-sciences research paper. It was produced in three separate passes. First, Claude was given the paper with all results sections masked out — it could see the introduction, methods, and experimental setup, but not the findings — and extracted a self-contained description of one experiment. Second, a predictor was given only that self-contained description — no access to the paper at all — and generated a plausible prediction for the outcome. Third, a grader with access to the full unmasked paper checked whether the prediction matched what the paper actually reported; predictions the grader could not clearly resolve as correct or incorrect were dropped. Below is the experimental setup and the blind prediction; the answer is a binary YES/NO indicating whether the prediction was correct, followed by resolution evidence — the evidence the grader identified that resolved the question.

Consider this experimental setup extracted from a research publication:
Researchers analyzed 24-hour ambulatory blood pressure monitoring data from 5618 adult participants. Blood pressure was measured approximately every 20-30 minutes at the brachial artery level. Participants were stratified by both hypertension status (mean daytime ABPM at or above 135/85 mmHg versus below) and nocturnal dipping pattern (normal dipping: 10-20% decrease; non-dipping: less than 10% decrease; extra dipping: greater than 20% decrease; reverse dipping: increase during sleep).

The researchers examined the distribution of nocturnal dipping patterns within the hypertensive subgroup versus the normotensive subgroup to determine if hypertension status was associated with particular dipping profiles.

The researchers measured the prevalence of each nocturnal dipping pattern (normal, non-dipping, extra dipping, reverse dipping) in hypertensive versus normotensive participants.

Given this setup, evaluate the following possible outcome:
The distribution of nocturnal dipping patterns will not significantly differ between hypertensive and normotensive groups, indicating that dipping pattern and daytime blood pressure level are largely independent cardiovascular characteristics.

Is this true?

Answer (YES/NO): NO